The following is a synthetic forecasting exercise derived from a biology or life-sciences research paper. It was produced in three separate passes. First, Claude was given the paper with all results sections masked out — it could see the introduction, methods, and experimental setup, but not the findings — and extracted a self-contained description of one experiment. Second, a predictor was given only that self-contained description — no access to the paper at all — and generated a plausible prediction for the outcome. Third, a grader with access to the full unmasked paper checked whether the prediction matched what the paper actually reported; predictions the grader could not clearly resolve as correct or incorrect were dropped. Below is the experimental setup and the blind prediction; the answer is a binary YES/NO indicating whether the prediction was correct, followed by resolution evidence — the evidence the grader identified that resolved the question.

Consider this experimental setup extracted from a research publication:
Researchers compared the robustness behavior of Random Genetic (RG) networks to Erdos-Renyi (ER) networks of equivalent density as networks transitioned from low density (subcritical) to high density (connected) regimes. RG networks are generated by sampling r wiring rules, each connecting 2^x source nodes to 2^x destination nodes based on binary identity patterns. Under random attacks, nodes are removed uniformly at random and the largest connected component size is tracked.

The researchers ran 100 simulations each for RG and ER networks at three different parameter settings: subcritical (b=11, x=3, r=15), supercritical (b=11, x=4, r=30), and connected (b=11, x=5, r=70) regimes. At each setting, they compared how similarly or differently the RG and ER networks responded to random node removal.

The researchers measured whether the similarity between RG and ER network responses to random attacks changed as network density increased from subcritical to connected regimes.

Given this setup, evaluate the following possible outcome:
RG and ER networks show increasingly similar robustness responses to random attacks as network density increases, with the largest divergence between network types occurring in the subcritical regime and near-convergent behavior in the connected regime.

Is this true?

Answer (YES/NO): YES